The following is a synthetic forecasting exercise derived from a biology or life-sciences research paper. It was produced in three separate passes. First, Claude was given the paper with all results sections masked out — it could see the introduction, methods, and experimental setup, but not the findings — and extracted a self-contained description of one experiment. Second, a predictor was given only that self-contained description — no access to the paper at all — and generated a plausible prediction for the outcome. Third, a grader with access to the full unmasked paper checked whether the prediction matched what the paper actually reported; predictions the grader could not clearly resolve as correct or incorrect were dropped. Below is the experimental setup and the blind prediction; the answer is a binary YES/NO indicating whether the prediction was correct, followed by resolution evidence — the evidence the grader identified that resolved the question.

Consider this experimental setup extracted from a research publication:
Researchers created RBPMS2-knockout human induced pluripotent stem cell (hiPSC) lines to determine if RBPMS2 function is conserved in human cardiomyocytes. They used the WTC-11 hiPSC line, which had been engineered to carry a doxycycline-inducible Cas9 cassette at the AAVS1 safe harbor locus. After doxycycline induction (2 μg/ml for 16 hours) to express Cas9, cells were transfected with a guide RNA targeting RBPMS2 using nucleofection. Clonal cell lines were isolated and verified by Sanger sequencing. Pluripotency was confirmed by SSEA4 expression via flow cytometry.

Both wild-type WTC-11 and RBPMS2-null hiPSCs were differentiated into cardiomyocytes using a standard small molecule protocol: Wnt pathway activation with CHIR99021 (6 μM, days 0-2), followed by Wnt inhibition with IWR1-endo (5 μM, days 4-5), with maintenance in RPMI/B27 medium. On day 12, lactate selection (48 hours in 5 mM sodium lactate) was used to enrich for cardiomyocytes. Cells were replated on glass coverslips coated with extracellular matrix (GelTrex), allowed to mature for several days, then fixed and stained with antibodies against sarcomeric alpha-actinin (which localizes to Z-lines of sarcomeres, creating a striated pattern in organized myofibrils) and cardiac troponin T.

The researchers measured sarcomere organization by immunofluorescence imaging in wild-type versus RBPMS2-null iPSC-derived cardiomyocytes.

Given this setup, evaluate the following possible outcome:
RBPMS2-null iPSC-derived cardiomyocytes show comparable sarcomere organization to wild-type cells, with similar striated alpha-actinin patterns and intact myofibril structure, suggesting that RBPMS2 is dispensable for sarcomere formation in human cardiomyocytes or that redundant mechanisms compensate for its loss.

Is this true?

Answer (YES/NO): NO